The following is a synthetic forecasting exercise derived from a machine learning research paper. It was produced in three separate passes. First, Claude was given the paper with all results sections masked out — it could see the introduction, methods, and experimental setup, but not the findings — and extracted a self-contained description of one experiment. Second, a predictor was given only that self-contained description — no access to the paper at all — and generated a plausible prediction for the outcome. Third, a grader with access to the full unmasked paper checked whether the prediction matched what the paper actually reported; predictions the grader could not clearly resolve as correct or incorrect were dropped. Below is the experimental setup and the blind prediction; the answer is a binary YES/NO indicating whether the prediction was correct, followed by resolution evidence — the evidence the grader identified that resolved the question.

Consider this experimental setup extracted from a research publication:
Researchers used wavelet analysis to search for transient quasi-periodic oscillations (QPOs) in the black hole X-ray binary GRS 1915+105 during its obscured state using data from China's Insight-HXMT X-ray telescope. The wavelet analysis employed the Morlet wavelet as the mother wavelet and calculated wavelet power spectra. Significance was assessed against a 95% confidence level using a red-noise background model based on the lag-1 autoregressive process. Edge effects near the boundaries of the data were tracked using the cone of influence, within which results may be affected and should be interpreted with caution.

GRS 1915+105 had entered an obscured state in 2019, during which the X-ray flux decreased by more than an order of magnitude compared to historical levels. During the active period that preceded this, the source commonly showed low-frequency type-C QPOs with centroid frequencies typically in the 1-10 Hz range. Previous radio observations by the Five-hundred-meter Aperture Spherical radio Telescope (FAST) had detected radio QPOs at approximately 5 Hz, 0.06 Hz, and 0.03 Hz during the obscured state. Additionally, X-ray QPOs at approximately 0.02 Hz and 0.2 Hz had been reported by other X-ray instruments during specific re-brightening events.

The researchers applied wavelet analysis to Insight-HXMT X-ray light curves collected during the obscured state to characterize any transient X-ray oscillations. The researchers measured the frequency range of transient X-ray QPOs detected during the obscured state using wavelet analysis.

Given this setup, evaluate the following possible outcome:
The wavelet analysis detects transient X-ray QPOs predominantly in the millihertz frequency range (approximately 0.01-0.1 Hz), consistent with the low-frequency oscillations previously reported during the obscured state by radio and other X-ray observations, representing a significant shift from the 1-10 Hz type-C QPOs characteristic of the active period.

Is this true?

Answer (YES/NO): NO